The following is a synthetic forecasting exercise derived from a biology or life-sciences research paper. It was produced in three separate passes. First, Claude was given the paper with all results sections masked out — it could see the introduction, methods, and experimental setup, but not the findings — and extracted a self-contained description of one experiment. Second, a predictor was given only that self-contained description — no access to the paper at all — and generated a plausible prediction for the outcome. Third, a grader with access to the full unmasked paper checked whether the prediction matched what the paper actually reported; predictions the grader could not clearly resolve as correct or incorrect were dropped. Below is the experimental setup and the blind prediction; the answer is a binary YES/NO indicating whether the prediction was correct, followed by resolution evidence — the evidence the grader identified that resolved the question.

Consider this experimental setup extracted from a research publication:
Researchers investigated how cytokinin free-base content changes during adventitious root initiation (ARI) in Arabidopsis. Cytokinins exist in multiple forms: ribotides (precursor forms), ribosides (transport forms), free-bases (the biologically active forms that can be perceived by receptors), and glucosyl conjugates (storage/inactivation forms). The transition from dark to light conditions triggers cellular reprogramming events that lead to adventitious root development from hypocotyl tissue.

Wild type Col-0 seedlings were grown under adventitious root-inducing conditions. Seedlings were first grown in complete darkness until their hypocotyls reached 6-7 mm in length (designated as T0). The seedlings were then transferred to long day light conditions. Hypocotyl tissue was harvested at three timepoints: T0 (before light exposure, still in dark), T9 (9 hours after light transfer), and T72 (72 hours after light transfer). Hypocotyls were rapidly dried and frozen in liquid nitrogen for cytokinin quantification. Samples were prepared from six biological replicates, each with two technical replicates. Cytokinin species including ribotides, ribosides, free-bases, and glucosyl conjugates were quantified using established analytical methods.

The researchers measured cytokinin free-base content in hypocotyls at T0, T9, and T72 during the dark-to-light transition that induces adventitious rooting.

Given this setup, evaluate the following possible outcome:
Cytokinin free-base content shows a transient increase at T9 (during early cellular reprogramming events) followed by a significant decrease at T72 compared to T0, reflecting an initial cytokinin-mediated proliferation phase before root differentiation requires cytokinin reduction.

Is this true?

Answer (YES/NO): NO